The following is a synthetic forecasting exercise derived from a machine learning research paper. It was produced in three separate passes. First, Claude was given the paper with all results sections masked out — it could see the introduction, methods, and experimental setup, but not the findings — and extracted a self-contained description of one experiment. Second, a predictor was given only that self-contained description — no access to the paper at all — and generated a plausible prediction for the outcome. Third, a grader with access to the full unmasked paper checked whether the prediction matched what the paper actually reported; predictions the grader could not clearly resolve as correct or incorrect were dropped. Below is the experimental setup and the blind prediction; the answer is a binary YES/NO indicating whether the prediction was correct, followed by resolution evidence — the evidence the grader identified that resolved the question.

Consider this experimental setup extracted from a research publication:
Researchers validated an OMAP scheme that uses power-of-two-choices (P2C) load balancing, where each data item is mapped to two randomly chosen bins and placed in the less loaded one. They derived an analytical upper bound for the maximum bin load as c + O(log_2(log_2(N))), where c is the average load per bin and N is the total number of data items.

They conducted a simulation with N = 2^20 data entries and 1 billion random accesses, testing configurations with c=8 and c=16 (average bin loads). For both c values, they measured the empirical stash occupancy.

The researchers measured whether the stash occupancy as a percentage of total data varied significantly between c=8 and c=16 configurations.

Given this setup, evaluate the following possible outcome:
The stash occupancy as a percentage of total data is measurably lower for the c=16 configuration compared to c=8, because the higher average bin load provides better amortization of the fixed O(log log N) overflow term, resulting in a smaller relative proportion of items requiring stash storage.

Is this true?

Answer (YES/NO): YES